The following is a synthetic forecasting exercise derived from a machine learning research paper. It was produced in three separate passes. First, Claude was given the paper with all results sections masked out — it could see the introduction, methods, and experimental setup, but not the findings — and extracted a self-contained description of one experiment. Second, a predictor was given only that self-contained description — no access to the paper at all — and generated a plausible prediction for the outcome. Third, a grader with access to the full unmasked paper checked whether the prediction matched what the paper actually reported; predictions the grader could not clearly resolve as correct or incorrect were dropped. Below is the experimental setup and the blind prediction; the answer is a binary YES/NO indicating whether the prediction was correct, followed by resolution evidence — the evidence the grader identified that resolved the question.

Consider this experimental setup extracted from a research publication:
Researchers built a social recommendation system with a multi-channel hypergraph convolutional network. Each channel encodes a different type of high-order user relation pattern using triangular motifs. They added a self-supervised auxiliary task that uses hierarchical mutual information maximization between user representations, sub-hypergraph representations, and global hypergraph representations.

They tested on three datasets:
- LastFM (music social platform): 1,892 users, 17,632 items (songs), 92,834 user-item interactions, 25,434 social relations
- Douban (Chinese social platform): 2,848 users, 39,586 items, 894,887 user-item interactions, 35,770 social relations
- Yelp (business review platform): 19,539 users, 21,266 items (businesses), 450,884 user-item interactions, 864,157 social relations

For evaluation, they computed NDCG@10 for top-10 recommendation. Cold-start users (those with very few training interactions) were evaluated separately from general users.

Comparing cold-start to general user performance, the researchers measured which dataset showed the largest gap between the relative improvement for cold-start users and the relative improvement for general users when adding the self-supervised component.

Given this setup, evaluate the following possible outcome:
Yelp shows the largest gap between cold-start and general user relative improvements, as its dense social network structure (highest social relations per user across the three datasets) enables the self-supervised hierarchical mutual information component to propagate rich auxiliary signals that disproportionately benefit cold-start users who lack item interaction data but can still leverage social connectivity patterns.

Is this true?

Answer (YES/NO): NO